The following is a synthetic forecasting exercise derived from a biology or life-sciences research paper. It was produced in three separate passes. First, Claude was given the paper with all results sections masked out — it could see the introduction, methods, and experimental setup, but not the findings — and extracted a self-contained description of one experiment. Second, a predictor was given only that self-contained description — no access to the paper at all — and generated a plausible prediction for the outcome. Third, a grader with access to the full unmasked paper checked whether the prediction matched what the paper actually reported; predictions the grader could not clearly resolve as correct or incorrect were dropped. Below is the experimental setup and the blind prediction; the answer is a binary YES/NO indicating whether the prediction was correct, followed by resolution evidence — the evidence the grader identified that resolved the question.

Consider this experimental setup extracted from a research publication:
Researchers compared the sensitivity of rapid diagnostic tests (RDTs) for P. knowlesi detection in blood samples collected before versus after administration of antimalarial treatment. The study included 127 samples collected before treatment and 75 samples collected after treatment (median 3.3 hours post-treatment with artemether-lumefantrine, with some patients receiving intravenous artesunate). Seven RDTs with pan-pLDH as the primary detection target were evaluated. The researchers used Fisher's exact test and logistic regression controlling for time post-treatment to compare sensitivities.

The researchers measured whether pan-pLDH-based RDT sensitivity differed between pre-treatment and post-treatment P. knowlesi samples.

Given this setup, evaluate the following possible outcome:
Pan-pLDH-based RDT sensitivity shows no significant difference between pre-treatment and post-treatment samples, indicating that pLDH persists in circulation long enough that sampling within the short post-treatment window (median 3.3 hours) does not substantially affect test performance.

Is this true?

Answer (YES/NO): NO